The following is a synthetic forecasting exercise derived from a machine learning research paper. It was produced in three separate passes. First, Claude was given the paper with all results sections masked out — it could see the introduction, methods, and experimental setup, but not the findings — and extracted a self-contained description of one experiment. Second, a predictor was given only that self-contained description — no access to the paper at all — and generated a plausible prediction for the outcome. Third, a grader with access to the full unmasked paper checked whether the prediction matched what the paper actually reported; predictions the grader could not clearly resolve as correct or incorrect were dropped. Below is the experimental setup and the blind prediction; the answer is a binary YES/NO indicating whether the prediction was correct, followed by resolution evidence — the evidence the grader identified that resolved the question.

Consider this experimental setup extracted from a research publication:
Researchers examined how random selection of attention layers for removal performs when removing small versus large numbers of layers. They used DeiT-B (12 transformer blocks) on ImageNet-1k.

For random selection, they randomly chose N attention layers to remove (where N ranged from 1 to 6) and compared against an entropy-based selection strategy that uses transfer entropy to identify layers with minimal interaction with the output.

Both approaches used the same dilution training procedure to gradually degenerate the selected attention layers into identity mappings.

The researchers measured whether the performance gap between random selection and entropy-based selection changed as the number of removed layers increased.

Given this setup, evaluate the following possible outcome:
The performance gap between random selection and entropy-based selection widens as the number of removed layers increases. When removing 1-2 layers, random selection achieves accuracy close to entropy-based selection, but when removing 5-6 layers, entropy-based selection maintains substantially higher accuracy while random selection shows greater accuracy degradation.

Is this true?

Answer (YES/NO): YES